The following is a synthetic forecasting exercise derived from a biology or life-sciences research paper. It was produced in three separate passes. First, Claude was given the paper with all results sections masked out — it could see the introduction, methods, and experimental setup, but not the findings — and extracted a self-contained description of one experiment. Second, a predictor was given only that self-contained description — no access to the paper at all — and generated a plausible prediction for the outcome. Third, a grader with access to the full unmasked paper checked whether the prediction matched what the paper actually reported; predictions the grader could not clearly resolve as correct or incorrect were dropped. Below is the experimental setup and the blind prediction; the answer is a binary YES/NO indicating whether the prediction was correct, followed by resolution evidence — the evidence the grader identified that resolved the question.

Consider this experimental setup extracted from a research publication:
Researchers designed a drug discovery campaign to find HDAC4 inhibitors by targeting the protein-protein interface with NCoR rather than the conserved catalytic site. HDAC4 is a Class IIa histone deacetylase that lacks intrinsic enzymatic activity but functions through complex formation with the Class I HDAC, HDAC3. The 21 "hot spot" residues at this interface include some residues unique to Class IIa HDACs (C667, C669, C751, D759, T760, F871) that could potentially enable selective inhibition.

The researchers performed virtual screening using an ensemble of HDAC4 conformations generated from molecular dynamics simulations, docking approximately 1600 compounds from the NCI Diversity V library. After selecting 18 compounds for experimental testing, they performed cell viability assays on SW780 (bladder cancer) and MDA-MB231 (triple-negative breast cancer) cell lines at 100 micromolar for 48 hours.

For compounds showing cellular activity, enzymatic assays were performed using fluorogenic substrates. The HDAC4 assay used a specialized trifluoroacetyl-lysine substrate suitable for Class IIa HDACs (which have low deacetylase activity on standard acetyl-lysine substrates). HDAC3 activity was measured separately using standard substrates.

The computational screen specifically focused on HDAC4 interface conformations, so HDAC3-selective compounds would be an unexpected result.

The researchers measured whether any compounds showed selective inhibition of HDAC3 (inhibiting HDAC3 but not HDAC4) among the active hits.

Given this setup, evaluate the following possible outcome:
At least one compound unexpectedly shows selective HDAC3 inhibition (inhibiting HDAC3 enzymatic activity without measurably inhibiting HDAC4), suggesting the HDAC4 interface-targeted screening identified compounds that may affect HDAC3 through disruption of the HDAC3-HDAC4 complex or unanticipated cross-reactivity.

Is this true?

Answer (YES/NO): YES